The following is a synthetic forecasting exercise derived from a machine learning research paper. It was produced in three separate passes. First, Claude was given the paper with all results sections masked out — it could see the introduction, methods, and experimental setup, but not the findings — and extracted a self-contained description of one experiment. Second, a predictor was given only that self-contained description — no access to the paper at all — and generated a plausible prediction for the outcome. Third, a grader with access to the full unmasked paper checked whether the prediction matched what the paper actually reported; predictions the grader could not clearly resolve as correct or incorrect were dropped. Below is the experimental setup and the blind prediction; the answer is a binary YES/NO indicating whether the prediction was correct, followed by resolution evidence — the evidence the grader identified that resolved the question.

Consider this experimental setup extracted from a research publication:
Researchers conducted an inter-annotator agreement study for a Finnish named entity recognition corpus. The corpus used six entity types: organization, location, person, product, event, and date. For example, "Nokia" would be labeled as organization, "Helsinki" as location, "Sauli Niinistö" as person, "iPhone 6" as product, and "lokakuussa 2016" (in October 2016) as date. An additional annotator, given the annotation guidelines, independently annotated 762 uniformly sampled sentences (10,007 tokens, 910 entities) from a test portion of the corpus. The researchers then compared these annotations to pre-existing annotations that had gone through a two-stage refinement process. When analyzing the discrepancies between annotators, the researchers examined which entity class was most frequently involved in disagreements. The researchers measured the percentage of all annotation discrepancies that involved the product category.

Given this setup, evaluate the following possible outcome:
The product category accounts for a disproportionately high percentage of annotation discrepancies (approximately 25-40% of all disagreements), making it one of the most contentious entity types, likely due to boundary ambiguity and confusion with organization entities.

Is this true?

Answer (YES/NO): NO